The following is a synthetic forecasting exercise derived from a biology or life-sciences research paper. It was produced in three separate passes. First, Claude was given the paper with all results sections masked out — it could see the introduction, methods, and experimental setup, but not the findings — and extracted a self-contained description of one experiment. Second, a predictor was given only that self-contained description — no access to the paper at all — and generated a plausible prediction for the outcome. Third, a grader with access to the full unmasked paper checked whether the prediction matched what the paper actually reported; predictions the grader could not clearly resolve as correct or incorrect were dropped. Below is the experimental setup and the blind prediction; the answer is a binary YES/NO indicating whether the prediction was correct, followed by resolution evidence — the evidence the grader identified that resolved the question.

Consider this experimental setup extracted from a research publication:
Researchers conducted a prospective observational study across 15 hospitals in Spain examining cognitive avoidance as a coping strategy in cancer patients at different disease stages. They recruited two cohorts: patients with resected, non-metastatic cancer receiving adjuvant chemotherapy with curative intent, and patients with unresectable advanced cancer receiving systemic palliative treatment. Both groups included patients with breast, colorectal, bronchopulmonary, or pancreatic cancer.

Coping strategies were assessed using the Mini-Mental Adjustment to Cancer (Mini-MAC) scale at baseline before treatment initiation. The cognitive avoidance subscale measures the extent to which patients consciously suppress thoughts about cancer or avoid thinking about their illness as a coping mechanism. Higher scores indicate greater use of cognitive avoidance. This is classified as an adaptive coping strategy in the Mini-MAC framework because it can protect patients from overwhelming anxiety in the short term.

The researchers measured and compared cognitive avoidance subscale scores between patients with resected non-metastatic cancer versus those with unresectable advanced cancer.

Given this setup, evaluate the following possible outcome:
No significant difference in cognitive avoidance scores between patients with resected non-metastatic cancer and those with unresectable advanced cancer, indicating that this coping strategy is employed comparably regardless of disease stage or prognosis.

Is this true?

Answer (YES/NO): NO